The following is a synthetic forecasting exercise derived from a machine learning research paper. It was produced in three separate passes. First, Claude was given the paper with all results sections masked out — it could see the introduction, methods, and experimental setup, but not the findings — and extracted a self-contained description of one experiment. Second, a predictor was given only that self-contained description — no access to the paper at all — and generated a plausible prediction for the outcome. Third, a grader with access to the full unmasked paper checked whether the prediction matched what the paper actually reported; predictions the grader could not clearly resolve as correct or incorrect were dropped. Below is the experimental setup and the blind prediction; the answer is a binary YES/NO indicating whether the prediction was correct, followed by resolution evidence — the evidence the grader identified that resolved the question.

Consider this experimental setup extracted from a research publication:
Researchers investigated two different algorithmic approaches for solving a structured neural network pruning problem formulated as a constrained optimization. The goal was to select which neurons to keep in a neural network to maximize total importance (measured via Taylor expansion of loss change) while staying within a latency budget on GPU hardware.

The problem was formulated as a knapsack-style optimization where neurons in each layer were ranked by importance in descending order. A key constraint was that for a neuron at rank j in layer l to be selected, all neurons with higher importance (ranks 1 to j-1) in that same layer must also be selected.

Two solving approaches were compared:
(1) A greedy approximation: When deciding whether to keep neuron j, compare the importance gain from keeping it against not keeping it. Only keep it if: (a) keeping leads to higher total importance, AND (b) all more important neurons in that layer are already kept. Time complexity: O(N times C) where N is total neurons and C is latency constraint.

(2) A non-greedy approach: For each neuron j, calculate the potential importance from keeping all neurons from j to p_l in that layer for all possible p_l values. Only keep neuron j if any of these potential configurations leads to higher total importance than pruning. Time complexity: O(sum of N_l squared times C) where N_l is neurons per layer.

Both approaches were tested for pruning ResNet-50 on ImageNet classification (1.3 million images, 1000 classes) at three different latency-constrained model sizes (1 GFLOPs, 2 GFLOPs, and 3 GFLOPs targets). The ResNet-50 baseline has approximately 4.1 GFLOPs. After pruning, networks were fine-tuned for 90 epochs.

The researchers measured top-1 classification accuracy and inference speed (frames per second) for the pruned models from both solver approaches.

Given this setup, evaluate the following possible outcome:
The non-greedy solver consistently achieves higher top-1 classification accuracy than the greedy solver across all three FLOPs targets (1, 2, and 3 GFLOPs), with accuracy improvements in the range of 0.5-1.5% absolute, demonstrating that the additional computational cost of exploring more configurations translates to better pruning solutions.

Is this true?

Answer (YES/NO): NO